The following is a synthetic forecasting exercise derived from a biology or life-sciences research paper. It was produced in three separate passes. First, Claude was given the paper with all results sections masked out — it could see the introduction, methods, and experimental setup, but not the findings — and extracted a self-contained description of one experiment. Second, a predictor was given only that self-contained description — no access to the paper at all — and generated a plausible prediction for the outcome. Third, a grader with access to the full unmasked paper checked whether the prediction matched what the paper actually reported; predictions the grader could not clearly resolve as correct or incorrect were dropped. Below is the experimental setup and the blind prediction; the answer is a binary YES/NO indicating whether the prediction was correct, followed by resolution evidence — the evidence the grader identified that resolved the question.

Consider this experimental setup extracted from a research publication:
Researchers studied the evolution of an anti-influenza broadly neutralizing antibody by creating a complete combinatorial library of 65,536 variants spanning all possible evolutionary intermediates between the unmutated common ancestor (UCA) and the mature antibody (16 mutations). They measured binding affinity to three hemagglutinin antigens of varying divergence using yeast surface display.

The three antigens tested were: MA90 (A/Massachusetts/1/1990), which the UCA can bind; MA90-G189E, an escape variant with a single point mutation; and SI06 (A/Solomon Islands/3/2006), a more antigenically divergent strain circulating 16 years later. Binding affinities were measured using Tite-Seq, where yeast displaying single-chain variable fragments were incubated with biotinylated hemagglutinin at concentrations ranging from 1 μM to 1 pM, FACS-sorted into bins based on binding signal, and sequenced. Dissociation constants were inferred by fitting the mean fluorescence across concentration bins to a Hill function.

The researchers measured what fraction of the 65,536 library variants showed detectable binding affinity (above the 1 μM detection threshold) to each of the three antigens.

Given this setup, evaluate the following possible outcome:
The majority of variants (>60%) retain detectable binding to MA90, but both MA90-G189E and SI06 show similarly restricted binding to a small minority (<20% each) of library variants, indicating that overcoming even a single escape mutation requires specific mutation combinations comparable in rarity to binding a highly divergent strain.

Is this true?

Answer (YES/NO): NO